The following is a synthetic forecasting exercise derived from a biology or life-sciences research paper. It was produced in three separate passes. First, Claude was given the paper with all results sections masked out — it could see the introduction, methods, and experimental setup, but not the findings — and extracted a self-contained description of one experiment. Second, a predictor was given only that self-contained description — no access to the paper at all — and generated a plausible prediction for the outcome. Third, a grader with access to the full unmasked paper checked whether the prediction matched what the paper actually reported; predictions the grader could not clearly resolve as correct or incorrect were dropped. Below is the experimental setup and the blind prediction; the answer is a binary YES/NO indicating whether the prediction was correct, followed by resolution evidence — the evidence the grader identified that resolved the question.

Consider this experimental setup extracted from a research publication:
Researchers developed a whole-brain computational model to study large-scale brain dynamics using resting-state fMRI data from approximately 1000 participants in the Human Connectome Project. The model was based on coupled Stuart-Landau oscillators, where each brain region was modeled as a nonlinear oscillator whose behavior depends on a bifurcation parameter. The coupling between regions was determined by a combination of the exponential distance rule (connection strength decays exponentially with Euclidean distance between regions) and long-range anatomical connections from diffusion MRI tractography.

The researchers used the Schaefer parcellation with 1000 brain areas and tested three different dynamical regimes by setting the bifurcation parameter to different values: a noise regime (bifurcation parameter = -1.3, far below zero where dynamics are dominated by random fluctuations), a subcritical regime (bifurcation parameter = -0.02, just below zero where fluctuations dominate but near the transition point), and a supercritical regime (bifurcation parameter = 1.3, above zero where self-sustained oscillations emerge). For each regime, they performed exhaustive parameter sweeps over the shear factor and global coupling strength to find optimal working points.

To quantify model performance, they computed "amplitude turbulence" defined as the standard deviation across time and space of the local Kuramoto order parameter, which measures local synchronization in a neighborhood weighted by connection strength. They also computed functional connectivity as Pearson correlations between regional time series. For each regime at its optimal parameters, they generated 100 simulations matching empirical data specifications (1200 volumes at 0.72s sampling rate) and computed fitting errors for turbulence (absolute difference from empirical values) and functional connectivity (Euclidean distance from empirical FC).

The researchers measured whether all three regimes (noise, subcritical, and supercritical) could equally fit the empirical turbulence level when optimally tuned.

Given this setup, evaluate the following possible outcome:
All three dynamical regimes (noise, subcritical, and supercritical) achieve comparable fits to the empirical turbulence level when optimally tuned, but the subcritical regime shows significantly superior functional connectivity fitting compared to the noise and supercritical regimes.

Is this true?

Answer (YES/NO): NO